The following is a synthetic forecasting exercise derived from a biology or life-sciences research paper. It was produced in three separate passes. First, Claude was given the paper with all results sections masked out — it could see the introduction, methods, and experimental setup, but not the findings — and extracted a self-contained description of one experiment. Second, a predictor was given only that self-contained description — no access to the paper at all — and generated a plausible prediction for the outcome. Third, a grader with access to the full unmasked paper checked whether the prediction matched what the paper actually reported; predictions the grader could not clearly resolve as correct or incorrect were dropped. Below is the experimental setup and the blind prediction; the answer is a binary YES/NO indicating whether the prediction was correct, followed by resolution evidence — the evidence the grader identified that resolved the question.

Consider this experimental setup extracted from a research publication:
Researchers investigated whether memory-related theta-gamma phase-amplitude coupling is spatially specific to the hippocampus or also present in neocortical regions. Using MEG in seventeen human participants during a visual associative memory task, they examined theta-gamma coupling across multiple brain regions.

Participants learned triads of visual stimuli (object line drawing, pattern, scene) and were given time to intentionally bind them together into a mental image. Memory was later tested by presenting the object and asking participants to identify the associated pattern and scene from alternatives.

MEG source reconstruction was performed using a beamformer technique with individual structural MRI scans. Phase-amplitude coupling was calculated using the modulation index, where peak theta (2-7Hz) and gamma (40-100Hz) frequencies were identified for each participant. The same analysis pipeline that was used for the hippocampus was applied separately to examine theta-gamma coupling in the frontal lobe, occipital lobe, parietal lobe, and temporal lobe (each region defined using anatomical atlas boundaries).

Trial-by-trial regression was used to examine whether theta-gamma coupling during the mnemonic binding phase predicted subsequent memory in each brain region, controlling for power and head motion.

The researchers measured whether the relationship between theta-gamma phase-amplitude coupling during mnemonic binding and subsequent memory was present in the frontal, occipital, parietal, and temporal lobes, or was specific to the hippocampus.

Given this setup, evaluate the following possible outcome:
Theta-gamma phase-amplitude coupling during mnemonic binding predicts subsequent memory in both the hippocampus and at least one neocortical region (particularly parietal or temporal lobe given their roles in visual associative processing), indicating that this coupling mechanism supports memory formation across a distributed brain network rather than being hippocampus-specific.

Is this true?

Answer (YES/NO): NO